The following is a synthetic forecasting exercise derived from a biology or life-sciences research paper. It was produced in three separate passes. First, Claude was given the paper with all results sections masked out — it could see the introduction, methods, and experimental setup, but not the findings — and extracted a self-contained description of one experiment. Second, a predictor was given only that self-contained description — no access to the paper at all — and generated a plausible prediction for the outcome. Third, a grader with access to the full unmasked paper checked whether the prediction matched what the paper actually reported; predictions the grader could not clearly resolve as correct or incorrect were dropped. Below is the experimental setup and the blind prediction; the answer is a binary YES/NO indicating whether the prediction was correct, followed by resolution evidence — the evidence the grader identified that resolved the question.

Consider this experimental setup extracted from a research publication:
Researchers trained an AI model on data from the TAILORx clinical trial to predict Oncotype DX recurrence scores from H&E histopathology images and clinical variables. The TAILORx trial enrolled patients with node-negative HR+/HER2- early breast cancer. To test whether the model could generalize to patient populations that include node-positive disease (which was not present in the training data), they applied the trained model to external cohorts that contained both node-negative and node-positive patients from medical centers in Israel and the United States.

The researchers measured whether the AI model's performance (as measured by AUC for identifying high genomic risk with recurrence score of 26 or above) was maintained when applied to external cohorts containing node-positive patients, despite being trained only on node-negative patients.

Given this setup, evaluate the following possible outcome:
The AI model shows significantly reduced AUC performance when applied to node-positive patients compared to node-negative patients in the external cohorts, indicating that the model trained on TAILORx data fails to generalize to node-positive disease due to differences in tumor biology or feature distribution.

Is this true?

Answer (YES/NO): NO